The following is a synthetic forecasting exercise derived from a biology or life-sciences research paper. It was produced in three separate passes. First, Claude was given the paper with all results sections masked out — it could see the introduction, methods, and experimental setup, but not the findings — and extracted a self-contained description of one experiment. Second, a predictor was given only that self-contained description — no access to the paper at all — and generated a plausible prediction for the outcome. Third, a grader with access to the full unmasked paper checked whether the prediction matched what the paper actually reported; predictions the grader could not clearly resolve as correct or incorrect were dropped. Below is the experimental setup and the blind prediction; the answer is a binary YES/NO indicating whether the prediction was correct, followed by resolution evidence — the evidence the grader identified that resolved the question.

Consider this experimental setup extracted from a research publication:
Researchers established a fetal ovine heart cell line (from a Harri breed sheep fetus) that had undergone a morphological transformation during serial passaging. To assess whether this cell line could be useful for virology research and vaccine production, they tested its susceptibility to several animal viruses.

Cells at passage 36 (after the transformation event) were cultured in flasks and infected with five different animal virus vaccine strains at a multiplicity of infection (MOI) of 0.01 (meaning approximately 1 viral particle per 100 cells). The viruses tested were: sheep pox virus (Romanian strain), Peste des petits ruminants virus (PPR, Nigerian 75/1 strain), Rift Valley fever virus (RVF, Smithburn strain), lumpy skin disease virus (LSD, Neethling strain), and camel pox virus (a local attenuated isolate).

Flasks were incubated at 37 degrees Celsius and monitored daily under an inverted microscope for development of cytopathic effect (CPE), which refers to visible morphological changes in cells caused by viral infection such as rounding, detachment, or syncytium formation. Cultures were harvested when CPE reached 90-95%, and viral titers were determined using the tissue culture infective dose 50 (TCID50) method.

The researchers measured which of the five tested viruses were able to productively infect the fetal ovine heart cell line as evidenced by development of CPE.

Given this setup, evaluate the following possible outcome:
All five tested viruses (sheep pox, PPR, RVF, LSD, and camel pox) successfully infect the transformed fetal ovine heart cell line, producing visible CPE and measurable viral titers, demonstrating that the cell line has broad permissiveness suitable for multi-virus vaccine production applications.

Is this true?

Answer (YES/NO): YES